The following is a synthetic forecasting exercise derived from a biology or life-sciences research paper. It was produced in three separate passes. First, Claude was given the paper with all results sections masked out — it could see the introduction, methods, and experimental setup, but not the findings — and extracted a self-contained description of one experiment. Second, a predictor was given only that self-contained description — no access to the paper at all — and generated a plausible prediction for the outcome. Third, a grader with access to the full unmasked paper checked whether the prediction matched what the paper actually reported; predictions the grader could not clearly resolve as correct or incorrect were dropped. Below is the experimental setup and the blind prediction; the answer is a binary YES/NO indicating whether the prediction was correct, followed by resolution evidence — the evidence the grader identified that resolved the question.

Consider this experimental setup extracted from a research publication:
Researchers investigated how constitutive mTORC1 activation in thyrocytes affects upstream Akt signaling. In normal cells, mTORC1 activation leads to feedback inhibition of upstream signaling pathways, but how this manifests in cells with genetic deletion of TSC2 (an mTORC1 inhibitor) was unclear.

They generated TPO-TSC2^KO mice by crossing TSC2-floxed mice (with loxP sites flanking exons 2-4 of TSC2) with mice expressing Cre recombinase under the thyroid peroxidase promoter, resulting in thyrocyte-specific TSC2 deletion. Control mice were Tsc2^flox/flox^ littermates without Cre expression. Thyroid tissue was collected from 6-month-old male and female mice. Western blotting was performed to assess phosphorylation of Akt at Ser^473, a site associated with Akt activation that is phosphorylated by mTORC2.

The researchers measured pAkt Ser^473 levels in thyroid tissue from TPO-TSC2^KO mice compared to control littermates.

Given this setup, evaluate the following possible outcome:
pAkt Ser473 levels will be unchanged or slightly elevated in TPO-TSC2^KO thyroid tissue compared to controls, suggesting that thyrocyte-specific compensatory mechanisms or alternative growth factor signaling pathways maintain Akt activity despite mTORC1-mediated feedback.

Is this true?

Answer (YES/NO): NO